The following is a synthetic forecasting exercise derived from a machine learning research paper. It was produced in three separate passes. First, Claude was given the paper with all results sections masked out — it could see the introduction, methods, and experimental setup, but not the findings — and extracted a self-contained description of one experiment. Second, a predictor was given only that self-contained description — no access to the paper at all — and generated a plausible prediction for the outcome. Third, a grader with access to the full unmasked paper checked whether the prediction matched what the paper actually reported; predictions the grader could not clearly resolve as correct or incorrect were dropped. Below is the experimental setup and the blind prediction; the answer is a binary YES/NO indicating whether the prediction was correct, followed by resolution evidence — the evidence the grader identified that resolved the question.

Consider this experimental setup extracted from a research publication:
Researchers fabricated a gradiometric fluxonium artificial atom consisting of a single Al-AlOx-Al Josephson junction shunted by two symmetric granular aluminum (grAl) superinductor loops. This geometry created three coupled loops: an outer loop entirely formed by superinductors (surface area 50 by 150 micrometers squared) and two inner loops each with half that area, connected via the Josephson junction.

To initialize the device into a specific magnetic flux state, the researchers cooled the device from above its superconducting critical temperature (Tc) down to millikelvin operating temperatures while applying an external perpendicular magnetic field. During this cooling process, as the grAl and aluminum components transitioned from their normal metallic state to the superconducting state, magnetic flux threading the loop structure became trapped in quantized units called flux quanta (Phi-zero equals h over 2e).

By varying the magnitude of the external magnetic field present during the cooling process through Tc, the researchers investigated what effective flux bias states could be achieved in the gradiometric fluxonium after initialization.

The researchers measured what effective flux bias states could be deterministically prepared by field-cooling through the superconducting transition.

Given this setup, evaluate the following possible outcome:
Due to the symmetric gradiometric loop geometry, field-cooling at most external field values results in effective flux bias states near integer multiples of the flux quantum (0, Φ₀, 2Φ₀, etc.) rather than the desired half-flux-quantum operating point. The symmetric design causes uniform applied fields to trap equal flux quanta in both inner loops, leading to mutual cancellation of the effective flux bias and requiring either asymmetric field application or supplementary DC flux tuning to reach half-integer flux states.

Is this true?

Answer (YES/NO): NO